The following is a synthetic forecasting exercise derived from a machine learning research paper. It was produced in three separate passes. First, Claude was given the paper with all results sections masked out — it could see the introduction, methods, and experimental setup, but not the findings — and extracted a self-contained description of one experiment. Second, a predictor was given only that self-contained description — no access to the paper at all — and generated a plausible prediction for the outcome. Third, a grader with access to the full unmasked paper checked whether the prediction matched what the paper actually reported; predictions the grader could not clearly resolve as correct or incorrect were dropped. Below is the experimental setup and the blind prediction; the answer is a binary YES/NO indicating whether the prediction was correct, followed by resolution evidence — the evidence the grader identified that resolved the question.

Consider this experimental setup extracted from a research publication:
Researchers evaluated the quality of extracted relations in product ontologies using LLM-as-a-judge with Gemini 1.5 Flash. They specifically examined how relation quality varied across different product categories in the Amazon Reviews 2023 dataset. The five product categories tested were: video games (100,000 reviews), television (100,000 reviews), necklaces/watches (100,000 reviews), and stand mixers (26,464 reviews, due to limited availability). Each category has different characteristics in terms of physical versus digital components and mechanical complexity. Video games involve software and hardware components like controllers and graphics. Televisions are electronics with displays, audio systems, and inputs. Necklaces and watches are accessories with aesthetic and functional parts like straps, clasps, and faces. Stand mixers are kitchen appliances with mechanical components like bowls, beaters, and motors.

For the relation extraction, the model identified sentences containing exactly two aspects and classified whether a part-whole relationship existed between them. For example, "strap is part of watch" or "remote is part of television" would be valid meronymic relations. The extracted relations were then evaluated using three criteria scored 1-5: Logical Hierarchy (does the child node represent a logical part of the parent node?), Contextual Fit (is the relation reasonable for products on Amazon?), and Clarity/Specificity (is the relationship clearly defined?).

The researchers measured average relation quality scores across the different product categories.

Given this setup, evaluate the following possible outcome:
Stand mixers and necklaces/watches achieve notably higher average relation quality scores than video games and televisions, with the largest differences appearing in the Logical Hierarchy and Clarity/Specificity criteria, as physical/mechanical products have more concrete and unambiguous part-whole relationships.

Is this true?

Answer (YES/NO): NO